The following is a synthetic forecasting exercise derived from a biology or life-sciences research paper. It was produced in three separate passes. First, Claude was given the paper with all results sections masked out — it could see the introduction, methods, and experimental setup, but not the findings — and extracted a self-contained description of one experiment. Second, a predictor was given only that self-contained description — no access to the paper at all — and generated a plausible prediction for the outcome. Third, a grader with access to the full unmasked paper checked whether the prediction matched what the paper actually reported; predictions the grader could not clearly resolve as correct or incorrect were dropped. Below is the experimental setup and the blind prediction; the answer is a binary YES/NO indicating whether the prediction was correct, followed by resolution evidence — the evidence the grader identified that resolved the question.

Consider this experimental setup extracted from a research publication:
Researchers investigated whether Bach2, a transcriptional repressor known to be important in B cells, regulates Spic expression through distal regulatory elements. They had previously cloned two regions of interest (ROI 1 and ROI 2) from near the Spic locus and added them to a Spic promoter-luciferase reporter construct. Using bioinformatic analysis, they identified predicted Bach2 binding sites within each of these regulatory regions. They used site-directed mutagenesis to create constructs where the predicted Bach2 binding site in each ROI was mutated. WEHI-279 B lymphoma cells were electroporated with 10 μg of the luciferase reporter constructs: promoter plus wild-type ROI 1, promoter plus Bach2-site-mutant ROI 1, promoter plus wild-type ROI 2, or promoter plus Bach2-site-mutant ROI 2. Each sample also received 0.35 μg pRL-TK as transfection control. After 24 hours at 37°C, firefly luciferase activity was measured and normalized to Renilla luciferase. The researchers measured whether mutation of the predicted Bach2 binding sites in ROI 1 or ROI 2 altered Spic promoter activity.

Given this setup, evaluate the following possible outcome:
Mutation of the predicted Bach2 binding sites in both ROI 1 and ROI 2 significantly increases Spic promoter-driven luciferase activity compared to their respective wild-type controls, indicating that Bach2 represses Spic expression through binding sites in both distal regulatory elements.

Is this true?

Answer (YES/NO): YES